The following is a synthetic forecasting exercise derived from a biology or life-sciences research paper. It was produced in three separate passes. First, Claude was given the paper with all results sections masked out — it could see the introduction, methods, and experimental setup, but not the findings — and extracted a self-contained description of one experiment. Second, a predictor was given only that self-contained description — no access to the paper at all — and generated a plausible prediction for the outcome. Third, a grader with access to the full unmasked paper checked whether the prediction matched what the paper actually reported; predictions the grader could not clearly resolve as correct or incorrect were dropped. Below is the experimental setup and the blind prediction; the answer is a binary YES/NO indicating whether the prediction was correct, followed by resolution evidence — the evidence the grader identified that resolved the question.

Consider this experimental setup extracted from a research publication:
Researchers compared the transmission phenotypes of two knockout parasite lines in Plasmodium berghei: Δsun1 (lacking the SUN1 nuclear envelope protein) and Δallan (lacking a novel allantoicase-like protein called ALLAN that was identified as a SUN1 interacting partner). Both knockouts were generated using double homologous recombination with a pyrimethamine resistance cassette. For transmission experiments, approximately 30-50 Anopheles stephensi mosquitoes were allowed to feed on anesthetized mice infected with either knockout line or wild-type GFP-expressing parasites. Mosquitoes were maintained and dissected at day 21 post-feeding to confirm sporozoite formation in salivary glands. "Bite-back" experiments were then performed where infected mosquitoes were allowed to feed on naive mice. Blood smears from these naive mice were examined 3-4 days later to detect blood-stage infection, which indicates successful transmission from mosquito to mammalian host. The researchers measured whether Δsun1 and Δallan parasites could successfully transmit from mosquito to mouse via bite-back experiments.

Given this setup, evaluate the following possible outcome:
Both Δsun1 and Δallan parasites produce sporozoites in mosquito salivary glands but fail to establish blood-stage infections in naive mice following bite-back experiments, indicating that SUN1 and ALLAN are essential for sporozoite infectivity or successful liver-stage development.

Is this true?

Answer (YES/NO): NO